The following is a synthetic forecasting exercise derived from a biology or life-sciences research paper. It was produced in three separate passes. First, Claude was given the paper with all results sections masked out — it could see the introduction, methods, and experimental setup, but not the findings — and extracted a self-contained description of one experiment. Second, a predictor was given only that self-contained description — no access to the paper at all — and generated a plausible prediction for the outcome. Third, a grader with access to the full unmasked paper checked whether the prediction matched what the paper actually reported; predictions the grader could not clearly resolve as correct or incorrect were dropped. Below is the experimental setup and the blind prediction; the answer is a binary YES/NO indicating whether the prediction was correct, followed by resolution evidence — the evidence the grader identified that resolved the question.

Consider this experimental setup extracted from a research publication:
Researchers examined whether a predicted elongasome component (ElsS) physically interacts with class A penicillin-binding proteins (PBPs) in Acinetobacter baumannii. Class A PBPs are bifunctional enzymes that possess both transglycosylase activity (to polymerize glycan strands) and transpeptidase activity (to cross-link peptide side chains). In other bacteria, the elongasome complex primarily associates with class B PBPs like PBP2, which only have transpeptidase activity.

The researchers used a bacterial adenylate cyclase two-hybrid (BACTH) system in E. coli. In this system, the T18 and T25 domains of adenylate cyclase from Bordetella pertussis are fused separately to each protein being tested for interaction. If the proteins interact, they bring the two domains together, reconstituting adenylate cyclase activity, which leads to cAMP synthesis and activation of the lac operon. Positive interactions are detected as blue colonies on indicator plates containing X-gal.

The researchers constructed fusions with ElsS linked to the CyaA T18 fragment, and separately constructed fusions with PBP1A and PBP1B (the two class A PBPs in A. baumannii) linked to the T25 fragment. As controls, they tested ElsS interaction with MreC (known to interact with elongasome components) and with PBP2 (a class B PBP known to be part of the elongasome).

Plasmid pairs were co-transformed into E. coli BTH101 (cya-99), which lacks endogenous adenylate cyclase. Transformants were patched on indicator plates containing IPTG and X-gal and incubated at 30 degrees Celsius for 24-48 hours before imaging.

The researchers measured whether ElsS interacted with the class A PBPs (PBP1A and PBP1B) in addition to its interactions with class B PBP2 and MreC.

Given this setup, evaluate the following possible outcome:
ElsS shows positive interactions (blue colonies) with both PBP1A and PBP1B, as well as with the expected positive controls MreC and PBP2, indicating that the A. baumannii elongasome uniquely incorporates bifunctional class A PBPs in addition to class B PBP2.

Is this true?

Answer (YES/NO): NO